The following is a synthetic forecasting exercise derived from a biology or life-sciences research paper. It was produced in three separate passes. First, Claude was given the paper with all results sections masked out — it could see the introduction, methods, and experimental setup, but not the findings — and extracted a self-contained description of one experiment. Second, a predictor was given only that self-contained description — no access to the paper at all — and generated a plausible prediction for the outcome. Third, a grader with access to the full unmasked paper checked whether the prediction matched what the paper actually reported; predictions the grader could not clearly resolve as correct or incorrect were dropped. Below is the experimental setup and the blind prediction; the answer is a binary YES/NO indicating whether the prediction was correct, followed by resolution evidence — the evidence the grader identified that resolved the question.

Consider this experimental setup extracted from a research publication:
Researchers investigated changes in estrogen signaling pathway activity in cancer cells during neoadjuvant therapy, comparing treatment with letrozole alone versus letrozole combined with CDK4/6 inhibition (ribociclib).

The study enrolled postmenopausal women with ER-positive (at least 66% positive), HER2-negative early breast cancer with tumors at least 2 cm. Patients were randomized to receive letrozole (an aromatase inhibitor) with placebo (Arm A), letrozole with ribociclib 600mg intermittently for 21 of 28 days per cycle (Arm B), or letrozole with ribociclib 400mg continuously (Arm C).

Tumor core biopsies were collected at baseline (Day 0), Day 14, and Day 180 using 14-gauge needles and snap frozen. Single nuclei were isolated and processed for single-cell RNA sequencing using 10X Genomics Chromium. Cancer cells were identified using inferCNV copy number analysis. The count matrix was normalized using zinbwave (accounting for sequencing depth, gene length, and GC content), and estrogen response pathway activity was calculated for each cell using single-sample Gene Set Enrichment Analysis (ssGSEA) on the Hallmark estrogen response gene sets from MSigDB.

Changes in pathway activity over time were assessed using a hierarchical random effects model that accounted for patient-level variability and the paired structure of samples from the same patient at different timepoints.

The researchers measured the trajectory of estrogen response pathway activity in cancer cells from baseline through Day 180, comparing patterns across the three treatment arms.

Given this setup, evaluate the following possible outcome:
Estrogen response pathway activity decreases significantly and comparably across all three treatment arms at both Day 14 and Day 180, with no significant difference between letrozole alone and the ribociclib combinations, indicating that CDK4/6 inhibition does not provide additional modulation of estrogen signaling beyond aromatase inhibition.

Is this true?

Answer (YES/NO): NO